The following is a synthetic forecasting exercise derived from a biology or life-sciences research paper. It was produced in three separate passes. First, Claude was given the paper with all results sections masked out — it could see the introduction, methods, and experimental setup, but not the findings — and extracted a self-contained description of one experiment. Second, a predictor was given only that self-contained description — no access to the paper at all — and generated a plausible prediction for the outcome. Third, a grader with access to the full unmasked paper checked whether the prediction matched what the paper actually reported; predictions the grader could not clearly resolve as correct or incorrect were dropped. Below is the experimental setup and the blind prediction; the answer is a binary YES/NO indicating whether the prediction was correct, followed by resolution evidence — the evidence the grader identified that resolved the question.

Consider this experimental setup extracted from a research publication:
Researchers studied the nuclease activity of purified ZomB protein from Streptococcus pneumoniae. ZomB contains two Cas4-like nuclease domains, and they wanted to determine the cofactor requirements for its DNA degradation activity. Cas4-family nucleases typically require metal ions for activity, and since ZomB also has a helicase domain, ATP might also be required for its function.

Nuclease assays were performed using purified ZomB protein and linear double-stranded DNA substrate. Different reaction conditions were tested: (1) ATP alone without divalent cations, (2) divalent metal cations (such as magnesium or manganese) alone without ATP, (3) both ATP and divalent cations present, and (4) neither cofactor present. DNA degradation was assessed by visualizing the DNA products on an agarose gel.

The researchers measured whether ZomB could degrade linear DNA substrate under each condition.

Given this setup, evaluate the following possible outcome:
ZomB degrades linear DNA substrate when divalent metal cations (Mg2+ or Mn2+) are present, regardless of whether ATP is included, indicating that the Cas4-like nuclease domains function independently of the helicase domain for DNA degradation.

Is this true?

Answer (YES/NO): NO